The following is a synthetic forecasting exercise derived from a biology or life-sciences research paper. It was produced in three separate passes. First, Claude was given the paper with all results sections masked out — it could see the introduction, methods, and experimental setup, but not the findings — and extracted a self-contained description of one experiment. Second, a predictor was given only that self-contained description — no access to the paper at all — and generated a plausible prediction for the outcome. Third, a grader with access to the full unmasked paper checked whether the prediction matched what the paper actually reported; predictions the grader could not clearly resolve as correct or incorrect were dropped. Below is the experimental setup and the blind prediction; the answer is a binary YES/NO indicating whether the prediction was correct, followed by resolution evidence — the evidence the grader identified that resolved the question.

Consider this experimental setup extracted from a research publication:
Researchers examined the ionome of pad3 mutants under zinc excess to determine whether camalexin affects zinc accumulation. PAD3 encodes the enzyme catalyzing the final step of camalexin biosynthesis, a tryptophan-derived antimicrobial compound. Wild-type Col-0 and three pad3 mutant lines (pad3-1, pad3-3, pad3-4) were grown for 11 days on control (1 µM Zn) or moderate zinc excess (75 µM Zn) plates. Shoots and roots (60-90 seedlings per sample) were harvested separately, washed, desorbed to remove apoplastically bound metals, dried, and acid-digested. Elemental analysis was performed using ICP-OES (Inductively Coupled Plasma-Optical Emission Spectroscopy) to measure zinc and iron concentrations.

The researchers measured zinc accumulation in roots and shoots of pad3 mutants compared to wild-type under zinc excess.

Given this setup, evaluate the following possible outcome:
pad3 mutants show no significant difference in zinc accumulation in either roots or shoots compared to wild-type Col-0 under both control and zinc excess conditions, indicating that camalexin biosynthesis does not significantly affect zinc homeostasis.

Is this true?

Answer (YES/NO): NO